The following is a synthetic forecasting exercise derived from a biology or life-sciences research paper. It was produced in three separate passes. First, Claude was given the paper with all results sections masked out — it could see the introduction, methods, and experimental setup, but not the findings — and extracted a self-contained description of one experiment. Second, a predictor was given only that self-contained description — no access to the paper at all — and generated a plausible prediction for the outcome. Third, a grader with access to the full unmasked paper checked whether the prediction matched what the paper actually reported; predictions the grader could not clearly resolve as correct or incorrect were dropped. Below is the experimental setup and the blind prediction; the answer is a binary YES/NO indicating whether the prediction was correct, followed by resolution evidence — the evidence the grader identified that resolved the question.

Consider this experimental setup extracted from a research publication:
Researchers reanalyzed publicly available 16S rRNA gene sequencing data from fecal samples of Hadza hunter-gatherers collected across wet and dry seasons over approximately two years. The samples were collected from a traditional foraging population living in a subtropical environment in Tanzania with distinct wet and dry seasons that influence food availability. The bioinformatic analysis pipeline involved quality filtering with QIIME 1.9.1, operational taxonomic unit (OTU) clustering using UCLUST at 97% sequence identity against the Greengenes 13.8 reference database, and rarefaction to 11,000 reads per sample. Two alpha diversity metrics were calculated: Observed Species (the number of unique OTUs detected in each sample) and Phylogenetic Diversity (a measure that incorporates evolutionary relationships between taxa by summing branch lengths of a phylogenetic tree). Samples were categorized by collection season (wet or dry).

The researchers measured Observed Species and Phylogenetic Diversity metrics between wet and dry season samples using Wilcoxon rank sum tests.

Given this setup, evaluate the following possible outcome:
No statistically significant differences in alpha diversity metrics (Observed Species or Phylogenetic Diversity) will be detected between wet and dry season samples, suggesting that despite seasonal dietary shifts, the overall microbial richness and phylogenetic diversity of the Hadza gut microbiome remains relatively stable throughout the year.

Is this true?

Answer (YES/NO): YES